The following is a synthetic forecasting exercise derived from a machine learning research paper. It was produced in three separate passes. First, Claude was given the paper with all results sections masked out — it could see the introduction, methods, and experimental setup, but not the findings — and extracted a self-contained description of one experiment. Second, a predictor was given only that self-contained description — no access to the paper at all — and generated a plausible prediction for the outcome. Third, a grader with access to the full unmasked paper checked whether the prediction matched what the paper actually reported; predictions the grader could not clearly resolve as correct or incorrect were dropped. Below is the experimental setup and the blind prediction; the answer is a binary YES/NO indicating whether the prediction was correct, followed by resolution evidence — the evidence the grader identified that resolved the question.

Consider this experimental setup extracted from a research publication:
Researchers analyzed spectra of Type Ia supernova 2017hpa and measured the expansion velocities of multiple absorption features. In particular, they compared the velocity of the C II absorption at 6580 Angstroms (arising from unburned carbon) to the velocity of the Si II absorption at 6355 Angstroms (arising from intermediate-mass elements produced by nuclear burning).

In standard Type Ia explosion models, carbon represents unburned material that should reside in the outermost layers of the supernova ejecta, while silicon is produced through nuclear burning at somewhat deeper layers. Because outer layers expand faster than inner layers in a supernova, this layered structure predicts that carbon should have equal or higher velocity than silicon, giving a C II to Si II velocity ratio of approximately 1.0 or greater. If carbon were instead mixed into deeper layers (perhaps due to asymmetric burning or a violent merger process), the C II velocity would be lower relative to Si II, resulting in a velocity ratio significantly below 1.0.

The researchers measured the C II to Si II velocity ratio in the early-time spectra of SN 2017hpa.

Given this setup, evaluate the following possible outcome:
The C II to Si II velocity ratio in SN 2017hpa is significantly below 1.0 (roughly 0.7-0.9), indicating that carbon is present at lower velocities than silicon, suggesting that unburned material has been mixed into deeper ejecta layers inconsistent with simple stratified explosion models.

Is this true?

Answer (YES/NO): YES